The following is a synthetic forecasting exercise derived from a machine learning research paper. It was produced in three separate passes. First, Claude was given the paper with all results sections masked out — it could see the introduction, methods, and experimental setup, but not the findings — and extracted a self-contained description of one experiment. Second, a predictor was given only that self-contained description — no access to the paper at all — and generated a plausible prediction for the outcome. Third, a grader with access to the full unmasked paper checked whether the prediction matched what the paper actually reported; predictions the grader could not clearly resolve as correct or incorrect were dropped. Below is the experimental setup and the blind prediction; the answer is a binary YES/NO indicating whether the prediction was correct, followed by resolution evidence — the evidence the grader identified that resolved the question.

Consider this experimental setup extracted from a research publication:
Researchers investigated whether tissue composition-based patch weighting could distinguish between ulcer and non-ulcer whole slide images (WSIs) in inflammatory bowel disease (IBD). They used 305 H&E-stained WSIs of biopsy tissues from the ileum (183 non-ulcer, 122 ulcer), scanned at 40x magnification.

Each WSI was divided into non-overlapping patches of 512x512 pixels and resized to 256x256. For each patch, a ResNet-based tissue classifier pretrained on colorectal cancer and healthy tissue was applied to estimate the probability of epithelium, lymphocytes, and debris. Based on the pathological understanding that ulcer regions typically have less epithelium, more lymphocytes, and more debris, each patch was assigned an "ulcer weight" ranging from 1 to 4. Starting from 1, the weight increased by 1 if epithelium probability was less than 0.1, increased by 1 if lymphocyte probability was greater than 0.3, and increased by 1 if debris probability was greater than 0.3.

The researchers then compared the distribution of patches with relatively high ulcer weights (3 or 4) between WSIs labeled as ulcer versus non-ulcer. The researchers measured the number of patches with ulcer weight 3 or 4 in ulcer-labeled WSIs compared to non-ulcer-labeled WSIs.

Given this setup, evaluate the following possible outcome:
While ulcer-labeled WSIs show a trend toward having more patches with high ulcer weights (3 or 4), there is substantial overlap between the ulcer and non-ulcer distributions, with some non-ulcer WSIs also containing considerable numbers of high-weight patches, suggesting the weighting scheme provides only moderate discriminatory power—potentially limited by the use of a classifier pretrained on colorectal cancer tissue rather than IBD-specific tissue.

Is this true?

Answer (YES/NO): NO